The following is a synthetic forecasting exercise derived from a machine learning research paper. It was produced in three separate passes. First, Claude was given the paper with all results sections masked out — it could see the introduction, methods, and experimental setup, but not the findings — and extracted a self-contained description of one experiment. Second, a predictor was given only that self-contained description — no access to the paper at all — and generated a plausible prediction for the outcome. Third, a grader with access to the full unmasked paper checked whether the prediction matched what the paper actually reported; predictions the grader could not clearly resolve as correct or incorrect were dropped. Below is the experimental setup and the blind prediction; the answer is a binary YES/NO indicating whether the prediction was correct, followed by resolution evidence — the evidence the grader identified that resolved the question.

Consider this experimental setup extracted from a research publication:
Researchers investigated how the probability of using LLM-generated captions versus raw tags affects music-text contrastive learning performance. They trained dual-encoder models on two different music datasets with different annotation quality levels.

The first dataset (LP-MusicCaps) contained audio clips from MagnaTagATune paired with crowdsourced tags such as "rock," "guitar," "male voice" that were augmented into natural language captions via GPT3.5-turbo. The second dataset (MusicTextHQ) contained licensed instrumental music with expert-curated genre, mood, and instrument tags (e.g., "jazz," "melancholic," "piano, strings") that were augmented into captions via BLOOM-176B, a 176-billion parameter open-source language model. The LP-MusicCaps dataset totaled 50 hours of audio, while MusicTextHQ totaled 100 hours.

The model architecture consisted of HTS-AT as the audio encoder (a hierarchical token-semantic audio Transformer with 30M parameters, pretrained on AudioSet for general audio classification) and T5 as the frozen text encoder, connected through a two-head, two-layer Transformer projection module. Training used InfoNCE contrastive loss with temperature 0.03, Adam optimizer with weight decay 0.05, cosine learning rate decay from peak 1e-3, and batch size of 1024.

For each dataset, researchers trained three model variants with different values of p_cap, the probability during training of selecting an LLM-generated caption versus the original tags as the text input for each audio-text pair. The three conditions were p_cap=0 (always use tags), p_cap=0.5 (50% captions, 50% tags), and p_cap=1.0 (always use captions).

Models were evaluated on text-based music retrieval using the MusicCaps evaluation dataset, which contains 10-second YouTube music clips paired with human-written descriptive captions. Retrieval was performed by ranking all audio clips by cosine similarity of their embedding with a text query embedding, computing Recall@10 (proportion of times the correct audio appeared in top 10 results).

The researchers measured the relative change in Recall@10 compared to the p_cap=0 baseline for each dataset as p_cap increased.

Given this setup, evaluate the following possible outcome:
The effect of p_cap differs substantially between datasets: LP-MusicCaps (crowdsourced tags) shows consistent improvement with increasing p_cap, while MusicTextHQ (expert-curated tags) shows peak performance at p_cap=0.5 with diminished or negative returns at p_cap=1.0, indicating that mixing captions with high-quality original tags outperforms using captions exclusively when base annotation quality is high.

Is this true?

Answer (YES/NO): NO